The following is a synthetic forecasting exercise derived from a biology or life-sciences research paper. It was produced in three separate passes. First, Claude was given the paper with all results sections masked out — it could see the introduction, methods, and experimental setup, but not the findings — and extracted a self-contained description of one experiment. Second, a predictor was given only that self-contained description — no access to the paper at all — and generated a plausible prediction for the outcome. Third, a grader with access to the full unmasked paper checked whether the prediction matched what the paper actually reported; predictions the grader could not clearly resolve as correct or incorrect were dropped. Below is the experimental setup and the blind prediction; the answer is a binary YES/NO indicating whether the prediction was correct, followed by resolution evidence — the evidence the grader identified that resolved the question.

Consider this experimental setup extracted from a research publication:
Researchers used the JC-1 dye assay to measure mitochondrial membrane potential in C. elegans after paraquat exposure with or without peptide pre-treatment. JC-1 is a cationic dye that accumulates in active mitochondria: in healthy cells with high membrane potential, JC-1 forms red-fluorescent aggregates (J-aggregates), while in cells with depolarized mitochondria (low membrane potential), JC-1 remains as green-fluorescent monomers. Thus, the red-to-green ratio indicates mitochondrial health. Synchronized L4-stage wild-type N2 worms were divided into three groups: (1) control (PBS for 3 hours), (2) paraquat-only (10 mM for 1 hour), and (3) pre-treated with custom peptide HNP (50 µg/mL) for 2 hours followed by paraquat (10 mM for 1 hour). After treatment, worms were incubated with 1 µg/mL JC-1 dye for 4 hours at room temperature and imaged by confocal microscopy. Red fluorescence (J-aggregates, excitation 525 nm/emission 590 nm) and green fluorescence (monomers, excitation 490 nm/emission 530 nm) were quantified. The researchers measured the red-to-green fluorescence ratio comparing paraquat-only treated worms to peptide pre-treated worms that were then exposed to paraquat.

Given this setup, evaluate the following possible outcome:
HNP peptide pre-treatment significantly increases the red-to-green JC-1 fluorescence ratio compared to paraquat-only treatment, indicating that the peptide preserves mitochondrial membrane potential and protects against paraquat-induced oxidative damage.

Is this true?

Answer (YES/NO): YES